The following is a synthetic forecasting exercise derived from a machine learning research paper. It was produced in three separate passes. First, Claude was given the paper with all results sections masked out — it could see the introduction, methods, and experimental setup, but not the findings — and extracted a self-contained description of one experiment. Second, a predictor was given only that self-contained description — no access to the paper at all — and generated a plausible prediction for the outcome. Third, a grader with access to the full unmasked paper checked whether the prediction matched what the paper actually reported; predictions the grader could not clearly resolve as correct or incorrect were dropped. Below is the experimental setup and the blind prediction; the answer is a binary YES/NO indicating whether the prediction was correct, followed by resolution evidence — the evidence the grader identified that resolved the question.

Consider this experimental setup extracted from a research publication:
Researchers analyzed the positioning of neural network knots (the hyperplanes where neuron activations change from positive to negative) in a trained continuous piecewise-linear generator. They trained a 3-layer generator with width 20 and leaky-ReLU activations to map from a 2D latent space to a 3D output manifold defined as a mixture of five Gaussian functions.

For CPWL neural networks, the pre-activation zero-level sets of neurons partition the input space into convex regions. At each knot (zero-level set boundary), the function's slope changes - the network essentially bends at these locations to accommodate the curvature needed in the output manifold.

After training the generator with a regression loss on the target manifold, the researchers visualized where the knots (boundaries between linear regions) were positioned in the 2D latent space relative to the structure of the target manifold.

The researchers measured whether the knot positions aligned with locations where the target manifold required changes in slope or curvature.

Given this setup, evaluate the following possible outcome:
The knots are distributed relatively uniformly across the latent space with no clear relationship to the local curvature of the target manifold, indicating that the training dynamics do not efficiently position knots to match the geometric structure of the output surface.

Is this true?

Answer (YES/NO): NO